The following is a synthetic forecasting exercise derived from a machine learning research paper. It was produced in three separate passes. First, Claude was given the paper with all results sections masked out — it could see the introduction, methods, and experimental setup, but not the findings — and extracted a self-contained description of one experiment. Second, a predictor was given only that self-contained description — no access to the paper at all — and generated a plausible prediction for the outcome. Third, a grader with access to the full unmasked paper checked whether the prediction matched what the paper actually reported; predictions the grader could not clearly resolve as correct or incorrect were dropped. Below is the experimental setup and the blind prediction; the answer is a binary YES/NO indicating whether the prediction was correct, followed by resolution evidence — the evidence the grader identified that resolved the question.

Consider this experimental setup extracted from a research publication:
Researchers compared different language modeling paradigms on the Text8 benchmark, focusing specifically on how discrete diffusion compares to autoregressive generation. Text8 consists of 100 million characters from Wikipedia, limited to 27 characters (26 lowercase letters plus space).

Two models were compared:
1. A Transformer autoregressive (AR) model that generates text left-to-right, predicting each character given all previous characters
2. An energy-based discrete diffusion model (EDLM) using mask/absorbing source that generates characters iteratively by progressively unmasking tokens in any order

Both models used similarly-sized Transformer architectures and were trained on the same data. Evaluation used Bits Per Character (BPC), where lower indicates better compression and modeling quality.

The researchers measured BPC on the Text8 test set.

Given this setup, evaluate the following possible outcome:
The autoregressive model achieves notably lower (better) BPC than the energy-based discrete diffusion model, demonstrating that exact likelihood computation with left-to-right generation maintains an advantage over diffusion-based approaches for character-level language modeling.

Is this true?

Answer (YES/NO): NO